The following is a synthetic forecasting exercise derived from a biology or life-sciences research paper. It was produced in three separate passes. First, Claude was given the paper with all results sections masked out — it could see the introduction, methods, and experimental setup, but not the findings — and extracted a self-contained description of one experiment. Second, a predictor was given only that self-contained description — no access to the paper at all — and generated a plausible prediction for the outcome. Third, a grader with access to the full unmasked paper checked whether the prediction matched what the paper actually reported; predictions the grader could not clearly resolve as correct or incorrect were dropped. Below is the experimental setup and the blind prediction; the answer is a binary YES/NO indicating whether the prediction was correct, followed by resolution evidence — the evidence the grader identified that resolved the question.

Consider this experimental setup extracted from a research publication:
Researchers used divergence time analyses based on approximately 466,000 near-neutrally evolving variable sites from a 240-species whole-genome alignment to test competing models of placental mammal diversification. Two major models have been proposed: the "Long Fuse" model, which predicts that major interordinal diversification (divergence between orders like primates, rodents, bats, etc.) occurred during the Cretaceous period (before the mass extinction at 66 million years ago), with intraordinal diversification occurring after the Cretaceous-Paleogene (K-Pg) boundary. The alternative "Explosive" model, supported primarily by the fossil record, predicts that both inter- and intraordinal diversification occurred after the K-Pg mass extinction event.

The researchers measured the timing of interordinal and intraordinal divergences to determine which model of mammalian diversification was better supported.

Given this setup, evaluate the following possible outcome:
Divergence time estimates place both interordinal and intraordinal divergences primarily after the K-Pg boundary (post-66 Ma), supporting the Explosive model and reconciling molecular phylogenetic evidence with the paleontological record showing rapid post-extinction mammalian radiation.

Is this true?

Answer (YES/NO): NO